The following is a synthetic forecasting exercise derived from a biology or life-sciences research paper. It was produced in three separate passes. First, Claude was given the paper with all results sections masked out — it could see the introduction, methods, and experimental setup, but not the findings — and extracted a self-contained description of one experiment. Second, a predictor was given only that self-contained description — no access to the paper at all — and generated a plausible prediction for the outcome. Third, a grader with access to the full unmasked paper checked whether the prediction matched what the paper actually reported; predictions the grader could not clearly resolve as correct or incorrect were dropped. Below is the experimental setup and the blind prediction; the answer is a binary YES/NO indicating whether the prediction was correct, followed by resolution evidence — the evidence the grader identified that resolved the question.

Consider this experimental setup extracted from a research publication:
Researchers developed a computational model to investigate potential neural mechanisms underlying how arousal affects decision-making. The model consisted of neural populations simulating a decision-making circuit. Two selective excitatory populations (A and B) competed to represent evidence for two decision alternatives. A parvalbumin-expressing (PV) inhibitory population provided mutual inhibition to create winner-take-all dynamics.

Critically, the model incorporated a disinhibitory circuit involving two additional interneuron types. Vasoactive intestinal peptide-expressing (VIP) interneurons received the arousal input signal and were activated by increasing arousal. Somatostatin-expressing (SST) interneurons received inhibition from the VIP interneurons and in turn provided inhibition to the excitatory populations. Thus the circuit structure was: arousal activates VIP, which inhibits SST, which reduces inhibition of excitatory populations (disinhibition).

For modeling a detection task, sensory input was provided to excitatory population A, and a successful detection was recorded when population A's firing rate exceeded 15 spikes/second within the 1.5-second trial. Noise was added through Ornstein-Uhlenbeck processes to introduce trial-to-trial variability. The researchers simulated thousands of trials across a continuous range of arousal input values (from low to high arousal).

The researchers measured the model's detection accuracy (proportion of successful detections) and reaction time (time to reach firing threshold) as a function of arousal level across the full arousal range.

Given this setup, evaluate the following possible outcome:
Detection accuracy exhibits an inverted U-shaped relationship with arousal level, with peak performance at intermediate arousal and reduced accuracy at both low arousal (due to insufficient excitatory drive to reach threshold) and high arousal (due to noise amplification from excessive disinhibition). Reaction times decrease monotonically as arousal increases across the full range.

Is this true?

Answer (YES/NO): NO